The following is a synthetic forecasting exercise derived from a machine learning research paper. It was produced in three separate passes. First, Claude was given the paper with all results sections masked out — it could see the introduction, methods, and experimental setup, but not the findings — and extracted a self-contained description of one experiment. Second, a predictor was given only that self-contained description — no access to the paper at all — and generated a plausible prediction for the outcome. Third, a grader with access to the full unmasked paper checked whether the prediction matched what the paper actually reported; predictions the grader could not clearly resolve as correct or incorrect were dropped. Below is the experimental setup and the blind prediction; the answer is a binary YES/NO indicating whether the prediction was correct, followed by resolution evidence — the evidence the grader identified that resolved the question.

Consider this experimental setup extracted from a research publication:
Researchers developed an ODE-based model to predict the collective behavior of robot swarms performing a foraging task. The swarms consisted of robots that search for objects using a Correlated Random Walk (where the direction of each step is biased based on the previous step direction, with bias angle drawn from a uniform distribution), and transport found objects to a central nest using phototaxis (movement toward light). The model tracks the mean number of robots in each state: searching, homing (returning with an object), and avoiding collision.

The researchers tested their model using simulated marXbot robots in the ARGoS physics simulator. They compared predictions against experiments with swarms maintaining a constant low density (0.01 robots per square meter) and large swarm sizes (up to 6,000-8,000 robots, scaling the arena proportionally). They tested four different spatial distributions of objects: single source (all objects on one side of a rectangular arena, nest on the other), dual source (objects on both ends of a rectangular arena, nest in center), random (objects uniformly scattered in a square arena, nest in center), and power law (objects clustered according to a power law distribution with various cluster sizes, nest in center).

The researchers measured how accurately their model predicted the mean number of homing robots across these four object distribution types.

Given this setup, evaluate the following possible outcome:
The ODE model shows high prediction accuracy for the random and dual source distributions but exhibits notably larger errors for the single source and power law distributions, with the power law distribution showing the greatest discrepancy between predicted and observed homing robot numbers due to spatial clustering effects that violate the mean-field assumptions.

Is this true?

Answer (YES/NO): NO